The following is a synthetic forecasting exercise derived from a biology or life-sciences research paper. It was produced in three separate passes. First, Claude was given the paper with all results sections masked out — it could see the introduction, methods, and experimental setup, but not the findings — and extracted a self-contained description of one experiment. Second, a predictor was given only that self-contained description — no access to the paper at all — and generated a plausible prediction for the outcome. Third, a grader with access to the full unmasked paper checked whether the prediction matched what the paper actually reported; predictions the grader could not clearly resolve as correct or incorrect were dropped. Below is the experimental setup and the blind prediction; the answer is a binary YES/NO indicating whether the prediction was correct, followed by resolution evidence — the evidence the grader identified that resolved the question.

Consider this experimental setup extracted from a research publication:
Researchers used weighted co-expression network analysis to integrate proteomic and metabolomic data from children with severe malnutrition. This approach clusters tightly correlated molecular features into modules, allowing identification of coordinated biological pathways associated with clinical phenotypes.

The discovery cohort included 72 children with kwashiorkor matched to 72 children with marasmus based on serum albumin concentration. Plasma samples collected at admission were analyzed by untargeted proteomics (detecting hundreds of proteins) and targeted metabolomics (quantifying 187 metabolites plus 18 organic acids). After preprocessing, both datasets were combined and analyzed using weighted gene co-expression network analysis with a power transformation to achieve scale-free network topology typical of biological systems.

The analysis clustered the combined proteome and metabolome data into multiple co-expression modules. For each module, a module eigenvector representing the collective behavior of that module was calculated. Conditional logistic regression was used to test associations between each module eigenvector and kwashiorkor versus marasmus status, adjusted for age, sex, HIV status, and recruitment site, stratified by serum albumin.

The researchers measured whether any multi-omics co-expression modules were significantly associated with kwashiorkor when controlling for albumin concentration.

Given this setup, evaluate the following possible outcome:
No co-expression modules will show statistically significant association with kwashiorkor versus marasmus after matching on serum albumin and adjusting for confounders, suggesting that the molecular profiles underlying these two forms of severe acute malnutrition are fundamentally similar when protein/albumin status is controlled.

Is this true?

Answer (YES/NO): NO